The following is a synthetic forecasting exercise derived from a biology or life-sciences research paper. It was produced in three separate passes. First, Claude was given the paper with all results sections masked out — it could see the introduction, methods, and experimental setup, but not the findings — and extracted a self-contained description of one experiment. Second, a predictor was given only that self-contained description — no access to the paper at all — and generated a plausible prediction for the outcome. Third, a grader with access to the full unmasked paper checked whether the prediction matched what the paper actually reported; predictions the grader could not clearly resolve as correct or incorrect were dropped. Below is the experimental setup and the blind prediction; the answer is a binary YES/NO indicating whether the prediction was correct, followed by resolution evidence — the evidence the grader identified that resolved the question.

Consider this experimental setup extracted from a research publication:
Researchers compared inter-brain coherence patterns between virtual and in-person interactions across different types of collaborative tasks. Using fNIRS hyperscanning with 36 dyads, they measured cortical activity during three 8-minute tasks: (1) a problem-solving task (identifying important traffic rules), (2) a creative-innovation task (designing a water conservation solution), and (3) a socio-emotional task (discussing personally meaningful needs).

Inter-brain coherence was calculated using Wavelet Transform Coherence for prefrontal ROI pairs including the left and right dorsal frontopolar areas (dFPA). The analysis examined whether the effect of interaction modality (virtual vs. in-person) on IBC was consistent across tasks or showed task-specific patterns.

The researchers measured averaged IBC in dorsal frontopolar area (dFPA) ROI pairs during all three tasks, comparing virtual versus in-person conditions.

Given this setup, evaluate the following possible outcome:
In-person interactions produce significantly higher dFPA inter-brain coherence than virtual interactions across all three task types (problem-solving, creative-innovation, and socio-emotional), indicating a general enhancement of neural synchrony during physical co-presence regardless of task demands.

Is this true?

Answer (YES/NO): NO